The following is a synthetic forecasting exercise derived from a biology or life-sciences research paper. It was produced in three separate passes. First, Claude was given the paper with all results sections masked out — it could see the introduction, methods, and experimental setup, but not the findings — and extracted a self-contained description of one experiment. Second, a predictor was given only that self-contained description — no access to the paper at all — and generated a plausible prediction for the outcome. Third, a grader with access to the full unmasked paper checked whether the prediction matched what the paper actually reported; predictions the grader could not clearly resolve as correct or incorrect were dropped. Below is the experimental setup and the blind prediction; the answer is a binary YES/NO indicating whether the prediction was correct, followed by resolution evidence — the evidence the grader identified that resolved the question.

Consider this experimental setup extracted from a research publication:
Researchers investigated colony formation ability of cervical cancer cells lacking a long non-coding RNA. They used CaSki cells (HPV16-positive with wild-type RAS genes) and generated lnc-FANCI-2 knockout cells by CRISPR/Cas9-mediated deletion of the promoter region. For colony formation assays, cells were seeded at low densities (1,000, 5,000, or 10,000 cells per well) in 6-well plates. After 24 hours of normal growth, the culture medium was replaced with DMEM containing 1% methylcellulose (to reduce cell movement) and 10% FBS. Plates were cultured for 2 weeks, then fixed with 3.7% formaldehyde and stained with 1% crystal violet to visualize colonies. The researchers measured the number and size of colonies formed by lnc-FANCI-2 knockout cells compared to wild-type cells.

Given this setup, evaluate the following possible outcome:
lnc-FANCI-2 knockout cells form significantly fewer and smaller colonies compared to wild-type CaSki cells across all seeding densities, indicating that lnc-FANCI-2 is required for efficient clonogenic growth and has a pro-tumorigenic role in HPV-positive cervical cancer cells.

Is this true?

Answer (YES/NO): NO